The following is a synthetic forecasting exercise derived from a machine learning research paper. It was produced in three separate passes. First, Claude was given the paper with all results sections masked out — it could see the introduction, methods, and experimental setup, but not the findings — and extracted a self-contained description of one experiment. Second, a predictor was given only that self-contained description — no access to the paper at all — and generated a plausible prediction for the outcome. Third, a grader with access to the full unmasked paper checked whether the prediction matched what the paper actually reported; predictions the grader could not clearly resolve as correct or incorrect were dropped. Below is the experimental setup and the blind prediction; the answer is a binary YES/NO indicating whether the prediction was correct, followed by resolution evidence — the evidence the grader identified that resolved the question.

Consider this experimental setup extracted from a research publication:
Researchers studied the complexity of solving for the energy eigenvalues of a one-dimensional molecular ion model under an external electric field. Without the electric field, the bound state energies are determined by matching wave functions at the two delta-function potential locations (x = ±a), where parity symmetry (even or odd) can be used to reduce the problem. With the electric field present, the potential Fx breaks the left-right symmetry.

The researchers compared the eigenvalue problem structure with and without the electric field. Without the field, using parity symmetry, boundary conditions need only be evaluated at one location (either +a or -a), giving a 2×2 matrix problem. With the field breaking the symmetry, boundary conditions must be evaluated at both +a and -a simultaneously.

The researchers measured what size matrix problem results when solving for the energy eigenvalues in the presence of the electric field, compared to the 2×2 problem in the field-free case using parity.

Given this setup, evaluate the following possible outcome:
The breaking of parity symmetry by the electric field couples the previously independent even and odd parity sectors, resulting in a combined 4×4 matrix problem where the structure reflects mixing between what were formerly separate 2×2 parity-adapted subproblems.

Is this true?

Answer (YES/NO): NO